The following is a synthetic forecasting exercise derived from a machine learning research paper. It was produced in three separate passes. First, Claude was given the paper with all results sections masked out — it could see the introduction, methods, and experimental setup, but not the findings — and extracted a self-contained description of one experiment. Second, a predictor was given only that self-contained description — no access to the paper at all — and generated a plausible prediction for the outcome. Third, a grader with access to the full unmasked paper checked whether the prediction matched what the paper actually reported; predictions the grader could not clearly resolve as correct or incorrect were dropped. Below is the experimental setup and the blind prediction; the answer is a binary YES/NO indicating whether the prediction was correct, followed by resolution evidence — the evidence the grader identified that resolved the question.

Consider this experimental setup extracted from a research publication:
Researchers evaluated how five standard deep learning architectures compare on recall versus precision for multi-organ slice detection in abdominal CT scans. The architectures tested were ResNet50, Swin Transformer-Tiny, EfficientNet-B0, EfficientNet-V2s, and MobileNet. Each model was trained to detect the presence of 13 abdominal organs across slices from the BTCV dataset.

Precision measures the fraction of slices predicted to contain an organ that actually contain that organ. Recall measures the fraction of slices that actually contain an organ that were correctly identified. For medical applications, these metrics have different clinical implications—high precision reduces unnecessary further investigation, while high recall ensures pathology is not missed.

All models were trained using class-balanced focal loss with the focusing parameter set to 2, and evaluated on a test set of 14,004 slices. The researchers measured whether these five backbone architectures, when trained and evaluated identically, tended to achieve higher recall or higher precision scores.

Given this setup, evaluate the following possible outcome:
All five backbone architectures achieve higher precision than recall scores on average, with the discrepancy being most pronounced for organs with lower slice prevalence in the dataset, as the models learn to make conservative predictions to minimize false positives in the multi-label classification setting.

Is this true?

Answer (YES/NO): NO